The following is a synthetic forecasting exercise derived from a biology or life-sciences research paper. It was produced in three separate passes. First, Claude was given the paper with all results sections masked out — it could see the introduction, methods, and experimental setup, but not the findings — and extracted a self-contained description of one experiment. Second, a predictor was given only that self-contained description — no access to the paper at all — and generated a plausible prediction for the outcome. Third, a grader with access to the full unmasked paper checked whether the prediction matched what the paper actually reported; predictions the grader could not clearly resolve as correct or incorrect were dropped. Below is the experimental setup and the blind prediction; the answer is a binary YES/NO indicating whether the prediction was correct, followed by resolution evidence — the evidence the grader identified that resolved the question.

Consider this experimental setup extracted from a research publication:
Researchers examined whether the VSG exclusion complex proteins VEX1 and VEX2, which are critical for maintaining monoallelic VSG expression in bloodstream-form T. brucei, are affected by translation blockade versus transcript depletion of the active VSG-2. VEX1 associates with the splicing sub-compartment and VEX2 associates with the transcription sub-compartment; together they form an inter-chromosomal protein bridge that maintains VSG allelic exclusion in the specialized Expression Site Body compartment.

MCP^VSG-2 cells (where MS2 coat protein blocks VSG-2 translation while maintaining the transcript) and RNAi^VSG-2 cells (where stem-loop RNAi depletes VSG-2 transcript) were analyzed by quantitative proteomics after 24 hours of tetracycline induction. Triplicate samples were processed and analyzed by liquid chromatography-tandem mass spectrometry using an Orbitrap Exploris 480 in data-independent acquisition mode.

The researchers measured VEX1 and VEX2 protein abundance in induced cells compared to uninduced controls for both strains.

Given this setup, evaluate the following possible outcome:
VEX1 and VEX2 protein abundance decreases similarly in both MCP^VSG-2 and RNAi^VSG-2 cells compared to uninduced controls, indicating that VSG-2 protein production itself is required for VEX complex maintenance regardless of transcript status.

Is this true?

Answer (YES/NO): NO